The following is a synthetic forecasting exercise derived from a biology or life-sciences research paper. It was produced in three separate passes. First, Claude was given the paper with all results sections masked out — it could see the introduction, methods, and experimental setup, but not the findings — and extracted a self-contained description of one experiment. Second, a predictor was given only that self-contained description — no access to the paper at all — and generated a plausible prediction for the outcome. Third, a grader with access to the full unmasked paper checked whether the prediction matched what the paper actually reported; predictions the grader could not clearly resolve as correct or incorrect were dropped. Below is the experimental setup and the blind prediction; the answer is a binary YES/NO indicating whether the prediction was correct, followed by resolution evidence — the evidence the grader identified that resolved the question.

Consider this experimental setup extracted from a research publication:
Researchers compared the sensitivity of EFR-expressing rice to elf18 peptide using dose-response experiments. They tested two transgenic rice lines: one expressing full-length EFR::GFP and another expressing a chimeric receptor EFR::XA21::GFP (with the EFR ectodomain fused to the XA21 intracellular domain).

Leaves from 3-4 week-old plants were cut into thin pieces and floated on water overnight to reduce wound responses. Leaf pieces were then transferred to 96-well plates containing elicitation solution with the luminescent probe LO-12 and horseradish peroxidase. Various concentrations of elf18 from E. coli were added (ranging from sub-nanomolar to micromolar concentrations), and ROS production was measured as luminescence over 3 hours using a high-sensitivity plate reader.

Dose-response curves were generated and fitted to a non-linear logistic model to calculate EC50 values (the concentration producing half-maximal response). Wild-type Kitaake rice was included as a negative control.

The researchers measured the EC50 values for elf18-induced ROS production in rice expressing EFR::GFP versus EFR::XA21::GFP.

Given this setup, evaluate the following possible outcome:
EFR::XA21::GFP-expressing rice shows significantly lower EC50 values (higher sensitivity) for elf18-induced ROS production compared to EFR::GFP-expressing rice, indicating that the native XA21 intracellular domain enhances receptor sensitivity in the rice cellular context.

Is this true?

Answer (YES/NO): NO